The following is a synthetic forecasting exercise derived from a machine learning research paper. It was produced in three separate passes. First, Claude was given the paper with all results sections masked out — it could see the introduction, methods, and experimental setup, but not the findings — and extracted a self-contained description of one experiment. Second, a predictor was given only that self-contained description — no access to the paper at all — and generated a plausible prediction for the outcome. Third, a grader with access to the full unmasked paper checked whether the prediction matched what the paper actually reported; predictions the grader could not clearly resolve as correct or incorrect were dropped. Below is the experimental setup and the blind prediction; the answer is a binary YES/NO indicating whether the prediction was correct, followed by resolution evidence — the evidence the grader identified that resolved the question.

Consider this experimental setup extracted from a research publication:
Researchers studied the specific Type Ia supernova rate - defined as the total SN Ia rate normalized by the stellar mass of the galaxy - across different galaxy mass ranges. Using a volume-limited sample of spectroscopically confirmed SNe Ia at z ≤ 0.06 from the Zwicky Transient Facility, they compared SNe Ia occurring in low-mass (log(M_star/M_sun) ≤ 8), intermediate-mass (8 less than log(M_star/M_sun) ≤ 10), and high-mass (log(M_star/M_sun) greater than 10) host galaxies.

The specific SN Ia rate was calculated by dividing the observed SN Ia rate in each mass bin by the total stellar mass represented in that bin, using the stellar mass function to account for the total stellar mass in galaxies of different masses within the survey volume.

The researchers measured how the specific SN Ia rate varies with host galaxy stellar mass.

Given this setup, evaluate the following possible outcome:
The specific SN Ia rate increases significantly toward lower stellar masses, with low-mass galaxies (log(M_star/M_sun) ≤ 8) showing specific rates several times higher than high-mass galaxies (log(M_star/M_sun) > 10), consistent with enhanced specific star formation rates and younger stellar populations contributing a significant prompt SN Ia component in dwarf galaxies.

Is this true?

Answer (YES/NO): NO